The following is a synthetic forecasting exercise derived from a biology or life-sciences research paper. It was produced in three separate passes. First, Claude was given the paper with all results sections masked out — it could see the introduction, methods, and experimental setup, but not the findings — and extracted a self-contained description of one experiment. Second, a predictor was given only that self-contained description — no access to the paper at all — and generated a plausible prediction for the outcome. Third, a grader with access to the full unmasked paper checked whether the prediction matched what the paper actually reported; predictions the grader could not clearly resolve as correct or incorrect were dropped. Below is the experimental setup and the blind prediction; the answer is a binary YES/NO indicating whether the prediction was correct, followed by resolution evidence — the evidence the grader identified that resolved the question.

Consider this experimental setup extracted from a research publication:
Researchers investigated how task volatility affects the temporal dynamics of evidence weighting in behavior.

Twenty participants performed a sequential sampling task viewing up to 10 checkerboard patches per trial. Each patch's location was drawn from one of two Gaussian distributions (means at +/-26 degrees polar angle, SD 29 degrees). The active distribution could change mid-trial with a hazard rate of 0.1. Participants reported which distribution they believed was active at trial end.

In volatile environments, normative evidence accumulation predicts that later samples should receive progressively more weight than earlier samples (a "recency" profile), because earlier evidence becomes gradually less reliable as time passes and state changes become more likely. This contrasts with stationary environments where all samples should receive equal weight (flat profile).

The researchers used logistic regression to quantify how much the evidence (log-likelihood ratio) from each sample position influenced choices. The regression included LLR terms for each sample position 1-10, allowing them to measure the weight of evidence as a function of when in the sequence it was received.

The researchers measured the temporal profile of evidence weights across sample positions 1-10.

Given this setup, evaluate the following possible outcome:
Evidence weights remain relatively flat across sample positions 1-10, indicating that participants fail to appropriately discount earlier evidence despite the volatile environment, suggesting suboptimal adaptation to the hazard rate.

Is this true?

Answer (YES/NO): NO